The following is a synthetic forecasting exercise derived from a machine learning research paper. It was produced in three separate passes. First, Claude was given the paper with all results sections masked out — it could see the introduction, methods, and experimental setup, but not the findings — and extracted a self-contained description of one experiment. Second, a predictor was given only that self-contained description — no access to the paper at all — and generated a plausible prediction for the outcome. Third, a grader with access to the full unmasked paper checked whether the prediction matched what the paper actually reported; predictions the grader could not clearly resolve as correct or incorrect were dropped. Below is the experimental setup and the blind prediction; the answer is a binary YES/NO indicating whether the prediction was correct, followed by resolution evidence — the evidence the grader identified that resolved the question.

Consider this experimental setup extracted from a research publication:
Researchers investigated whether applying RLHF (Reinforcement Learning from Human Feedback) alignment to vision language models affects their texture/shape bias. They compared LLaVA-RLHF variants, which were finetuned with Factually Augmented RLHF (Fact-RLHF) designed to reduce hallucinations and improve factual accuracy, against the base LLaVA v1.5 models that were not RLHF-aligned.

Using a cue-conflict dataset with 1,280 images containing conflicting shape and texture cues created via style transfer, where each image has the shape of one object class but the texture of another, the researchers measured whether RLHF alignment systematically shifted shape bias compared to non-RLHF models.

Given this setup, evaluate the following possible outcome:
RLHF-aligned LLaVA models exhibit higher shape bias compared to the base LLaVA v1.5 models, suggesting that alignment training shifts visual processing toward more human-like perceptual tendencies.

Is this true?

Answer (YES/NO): NO